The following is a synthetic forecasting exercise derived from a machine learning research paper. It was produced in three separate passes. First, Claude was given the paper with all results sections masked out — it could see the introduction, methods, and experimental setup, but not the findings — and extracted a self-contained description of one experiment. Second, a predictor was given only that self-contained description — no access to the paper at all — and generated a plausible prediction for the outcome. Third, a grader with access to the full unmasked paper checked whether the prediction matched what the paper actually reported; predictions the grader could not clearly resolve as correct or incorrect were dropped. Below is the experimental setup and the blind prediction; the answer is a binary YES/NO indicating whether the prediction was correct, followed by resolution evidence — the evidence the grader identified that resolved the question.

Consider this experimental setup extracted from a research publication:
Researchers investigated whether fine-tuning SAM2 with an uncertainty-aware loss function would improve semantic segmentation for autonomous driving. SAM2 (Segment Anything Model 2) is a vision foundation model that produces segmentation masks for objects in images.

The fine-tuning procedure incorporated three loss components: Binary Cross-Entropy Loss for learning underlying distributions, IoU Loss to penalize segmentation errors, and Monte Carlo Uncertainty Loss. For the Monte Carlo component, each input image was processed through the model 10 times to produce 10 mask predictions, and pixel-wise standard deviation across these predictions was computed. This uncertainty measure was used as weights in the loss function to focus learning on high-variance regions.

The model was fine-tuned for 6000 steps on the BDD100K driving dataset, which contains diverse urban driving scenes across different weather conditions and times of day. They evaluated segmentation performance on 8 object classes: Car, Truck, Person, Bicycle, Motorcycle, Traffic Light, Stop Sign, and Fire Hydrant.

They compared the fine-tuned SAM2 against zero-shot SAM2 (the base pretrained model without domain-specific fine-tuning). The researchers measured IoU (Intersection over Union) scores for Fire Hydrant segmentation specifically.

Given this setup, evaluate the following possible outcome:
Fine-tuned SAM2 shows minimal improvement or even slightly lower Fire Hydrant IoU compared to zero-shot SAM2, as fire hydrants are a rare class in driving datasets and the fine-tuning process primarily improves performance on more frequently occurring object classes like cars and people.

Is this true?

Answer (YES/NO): YES